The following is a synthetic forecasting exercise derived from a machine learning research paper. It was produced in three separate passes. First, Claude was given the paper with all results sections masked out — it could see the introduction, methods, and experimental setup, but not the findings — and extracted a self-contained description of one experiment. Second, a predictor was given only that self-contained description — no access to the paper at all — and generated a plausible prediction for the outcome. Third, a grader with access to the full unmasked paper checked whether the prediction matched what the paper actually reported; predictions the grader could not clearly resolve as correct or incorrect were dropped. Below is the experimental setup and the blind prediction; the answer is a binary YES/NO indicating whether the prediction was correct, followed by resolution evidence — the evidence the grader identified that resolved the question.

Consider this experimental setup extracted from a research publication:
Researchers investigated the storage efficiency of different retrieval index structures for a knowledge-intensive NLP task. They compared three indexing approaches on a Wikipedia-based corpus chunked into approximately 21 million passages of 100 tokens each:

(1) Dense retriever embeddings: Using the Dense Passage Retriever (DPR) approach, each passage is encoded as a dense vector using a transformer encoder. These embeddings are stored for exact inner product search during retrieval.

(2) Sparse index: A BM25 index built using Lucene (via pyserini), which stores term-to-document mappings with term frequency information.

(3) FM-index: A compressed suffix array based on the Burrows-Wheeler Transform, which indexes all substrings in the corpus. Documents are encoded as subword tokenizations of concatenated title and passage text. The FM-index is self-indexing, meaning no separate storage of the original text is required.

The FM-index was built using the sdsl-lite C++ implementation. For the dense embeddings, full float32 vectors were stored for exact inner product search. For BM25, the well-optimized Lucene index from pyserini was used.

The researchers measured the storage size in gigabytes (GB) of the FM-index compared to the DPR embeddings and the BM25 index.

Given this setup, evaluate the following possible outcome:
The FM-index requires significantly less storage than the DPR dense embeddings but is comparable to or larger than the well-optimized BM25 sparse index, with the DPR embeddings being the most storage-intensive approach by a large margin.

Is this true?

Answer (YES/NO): NO